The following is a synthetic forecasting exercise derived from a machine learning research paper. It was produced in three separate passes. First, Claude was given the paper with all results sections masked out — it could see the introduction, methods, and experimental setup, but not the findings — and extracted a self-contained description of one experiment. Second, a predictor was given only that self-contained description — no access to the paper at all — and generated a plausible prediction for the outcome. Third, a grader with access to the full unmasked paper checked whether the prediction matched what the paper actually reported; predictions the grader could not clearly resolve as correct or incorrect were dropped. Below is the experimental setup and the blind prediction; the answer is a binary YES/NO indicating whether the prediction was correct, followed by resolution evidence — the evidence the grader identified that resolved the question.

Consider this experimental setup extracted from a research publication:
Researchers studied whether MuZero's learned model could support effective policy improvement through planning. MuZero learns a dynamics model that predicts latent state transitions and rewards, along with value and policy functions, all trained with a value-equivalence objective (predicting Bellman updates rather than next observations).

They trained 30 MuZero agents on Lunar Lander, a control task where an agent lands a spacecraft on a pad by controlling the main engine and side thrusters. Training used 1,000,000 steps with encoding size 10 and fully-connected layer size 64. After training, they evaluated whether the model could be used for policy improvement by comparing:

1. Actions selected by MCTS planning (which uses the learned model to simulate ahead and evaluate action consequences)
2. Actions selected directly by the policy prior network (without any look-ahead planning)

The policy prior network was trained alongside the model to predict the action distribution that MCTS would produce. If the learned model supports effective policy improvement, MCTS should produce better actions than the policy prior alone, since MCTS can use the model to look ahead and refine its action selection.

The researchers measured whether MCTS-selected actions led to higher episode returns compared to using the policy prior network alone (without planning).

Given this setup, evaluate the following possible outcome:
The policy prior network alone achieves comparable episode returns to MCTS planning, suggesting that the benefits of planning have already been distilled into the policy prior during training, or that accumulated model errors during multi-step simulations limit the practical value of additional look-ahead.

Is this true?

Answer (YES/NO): NO